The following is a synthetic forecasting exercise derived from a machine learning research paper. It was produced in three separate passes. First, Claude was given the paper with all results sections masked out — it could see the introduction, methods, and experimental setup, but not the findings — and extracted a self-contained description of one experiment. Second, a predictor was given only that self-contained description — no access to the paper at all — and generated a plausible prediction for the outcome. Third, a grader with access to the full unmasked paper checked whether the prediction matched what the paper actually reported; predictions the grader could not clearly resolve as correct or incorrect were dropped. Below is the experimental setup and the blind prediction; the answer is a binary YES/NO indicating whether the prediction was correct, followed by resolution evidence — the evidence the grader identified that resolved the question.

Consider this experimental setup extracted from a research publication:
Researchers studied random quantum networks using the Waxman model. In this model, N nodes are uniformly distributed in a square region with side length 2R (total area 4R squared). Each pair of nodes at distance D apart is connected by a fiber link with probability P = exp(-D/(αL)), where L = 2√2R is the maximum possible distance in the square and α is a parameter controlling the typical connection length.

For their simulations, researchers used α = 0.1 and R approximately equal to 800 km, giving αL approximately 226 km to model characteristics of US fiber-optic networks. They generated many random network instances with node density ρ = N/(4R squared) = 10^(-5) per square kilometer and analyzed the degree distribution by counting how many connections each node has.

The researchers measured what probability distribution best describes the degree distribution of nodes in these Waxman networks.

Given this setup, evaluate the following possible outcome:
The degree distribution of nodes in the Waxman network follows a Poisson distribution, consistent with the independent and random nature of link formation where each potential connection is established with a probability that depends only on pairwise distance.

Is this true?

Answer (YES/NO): YES